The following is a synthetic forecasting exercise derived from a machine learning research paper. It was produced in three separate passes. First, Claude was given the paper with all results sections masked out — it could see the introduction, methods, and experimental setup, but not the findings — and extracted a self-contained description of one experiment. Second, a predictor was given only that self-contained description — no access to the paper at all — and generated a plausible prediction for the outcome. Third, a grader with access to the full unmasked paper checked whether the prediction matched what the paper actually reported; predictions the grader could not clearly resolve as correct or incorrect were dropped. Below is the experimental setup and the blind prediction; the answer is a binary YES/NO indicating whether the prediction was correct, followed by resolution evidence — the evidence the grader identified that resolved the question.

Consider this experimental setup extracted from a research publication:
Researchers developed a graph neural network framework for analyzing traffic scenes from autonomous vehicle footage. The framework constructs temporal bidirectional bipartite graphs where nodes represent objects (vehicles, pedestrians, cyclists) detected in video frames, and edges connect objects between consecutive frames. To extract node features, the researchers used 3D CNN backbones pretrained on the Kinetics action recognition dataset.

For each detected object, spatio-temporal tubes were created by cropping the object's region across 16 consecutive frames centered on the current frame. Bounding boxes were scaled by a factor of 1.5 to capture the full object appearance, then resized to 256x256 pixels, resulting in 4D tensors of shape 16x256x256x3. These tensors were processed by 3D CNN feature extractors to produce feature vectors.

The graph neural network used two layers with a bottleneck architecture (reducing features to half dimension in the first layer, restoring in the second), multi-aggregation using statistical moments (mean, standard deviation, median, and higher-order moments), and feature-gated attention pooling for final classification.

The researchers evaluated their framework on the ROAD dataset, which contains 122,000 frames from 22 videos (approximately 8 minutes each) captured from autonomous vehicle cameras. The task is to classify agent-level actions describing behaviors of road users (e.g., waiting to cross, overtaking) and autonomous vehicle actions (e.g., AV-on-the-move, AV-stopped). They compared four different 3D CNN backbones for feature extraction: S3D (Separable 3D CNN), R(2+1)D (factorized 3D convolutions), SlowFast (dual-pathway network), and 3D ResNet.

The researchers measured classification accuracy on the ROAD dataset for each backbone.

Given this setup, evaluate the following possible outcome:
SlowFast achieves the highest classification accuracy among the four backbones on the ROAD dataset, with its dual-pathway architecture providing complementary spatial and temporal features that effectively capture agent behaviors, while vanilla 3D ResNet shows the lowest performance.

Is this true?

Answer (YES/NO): NO